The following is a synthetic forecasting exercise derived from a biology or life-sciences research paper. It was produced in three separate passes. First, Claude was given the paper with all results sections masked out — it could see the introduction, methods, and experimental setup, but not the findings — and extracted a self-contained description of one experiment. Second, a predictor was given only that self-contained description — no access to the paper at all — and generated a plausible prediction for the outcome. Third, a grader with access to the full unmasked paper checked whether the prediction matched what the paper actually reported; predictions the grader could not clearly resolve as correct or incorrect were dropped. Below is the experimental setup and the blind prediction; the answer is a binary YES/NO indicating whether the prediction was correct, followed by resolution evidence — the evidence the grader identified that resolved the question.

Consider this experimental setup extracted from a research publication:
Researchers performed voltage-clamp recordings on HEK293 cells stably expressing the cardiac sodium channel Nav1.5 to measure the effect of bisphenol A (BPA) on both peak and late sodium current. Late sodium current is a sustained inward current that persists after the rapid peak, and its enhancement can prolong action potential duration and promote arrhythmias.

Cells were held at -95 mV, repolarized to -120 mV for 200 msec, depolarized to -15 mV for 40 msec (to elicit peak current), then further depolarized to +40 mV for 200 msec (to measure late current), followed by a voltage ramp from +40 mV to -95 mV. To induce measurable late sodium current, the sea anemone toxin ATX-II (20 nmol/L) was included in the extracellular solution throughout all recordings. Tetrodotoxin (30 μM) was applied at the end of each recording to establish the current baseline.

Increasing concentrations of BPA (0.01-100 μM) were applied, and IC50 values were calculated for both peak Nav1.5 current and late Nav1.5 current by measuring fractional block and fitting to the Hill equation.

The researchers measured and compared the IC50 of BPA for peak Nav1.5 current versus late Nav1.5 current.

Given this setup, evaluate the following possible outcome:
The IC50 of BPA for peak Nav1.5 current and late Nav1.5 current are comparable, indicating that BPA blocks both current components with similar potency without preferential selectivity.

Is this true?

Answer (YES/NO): NO